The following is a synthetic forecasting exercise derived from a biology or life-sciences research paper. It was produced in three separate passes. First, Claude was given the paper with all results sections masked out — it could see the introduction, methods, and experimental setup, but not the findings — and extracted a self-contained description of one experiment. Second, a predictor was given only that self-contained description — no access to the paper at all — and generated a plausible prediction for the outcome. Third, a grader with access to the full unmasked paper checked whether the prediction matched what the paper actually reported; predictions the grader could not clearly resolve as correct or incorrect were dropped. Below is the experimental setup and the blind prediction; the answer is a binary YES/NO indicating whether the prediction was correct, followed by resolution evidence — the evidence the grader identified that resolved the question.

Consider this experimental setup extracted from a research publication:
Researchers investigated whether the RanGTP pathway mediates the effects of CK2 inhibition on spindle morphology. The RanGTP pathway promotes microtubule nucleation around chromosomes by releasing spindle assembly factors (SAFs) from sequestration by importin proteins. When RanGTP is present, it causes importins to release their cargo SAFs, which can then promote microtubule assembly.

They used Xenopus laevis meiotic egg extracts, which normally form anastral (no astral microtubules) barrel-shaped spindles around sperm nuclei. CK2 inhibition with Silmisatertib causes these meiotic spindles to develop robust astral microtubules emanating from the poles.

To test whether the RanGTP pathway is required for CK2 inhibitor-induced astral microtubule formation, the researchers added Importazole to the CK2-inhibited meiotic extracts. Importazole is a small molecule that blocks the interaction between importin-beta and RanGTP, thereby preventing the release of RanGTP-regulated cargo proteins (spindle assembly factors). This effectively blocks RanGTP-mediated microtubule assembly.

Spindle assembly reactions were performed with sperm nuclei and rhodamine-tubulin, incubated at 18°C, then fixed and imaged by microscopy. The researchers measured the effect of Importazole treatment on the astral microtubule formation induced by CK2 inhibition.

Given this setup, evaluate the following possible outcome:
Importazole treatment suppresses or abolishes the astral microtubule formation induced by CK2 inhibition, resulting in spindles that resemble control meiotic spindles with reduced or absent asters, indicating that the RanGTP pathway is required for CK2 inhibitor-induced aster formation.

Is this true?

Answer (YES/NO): YES